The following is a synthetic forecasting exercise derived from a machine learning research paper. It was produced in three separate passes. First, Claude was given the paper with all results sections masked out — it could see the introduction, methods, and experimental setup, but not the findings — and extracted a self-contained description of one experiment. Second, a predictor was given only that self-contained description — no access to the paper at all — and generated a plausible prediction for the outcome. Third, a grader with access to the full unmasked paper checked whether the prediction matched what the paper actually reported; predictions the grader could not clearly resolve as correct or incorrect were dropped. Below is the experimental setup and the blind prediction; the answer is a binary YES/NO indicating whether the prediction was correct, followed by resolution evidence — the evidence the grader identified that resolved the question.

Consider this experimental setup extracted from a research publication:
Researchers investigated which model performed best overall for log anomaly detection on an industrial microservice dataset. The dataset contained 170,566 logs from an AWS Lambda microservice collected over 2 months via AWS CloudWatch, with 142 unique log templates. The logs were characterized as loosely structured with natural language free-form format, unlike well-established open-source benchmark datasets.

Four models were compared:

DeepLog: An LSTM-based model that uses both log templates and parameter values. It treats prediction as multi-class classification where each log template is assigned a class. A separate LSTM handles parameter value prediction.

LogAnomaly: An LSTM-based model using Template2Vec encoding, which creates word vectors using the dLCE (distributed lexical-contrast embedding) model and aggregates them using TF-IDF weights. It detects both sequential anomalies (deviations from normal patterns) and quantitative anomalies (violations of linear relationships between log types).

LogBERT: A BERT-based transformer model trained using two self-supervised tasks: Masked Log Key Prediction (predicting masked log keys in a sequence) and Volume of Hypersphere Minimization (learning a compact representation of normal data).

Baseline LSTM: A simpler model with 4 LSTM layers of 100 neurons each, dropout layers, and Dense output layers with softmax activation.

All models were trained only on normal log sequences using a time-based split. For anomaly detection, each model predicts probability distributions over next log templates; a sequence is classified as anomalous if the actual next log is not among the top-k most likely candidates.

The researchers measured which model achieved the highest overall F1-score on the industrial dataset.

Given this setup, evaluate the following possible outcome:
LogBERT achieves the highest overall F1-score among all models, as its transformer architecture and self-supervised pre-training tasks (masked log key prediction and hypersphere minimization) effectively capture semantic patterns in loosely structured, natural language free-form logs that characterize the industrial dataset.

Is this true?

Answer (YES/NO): NO